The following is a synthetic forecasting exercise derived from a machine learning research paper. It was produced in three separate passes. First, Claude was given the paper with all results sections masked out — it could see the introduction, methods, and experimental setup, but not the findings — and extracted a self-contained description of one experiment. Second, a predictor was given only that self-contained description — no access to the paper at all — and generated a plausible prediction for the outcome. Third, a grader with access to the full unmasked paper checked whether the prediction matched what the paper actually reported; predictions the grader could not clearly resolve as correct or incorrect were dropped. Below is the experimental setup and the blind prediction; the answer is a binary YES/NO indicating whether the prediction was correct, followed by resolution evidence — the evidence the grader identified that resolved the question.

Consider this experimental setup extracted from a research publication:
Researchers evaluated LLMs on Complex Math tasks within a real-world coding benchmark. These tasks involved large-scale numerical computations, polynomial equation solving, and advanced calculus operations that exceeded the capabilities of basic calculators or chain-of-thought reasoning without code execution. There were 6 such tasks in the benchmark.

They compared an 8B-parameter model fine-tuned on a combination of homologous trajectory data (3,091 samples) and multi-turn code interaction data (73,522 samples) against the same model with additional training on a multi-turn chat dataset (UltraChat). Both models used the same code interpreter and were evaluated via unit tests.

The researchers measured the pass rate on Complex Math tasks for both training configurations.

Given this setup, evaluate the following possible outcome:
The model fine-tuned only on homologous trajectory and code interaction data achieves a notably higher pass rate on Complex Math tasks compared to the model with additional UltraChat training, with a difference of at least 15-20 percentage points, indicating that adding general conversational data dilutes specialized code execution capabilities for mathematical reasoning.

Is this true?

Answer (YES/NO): YES